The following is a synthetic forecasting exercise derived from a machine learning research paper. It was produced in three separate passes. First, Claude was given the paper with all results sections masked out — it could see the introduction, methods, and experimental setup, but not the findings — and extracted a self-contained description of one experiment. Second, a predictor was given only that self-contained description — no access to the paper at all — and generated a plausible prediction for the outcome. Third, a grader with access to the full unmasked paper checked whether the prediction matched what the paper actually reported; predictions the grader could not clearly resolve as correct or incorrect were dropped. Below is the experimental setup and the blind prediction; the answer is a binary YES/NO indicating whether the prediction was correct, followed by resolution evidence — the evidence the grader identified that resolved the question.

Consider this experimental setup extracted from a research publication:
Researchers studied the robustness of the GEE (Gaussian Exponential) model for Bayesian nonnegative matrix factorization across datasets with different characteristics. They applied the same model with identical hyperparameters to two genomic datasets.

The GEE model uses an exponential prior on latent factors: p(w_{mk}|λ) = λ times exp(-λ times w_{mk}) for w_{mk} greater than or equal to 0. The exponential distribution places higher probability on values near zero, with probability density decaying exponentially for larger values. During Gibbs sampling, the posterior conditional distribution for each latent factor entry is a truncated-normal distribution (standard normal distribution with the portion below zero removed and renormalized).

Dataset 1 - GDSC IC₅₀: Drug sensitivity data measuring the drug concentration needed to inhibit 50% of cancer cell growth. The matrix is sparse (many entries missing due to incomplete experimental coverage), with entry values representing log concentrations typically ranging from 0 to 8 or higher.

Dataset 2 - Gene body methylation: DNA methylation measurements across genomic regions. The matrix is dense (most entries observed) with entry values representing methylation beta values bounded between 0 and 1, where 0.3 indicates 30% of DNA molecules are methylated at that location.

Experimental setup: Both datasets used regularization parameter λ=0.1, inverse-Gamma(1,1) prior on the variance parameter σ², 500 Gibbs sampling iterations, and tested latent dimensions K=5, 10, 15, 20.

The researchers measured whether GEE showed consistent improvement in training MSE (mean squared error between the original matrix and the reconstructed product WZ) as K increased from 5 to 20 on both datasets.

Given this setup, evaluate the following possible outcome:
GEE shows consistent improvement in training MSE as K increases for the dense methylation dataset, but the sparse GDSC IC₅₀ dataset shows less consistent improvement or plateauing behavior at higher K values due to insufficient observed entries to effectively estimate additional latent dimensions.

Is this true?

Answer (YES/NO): NO